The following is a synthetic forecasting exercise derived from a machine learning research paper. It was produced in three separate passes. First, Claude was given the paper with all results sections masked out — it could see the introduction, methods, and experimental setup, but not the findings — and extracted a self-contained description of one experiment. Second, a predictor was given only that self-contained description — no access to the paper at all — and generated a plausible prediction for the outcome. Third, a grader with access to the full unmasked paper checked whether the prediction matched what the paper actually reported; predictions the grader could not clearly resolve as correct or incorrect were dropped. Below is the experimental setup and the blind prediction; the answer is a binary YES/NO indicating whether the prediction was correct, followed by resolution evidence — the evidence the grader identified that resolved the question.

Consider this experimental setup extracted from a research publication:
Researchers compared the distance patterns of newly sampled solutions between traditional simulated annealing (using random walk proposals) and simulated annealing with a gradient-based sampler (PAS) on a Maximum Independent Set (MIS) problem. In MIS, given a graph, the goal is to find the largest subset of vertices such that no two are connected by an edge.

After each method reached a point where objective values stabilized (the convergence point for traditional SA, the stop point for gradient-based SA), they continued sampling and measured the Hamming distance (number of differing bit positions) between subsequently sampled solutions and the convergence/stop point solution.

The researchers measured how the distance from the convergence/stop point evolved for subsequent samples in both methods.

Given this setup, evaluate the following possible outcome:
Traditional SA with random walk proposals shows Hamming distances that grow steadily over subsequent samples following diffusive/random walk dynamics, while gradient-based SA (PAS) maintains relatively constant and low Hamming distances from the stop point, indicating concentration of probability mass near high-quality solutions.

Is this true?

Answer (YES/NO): NO